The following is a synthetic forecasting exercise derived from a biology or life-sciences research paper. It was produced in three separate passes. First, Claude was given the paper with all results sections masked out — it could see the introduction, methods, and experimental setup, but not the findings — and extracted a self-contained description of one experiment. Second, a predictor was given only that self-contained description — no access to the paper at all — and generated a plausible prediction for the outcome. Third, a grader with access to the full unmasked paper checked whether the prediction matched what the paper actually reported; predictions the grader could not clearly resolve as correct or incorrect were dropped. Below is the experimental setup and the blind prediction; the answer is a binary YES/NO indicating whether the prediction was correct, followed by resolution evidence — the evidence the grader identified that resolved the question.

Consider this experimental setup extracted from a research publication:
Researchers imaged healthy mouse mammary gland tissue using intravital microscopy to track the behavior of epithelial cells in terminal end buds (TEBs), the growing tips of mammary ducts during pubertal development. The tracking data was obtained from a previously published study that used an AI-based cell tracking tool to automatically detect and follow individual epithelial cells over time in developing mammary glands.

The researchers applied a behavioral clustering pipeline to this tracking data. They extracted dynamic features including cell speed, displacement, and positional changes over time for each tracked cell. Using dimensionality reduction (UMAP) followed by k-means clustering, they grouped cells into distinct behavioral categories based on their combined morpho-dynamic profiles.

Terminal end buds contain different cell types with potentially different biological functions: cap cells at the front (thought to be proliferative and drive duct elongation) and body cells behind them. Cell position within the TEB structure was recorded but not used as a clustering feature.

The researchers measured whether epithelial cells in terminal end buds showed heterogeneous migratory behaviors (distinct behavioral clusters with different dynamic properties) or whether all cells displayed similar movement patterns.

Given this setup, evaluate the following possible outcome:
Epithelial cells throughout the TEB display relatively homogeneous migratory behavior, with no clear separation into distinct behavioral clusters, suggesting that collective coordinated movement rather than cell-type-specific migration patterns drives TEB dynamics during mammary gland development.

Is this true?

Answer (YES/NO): NO